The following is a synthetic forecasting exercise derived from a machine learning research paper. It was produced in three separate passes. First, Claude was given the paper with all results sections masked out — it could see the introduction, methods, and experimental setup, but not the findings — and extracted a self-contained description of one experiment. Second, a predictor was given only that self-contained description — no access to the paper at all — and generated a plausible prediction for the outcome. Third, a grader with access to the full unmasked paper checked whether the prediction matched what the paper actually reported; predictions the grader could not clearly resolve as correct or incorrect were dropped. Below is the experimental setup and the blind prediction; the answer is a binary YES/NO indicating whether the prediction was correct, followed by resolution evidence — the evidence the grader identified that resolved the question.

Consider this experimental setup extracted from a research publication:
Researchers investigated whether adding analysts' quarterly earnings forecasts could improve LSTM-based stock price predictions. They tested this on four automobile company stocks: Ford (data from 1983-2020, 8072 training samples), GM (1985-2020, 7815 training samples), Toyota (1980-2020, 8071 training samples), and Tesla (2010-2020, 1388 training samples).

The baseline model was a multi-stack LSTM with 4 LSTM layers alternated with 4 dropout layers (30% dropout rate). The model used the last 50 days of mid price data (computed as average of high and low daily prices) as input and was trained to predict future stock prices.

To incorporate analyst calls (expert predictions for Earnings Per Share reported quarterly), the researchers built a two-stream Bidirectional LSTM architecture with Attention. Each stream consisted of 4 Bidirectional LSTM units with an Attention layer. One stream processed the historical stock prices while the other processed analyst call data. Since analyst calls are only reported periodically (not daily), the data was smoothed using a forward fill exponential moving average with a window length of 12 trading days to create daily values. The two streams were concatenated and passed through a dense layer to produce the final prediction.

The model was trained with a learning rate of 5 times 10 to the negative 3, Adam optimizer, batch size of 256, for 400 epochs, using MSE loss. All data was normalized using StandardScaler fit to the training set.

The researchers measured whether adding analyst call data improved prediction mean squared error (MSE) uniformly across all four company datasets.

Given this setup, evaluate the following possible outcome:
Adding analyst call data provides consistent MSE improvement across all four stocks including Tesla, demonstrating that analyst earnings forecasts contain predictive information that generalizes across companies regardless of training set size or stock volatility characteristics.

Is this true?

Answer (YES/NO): NO